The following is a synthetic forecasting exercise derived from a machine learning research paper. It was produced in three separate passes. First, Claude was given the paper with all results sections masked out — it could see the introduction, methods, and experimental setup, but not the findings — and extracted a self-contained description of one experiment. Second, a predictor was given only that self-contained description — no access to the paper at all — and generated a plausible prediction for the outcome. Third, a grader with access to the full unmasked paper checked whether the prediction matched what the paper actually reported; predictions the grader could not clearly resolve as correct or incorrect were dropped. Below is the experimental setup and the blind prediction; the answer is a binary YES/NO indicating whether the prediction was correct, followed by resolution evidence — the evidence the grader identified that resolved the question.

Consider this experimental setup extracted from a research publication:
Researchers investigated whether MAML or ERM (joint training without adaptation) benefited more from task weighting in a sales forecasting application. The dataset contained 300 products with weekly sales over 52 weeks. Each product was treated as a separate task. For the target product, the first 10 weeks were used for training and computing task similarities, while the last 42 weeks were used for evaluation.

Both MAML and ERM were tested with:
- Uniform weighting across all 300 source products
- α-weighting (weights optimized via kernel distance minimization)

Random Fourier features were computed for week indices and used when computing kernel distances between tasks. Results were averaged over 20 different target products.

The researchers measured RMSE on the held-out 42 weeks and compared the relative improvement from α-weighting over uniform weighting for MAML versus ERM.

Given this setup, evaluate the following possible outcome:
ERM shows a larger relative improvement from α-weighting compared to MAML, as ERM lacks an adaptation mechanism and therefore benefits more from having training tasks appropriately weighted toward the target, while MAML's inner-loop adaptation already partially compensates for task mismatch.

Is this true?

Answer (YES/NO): NO